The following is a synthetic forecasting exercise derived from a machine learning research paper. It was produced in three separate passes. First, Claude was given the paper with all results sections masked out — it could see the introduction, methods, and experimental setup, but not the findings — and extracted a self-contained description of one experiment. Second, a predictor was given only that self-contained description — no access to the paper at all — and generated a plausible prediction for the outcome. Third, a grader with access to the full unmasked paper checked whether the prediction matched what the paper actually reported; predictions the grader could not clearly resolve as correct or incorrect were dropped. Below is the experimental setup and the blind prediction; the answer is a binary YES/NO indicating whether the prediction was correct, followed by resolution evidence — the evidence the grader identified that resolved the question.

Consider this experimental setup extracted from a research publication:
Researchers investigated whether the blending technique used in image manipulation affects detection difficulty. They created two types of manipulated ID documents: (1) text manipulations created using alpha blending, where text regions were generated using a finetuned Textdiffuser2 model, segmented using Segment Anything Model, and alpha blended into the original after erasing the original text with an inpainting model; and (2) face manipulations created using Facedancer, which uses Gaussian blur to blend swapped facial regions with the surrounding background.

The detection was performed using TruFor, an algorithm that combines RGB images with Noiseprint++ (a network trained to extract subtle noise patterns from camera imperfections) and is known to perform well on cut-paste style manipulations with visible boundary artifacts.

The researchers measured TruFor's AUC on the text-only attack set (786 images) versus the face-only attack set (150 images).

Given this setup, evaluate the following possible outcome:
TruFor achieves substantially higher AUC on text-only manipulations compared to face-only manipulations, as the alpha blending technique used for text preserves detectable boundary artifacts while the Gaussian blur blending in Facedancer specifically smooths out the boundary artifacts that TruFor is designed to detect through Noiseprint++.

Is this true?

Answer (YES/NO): YES